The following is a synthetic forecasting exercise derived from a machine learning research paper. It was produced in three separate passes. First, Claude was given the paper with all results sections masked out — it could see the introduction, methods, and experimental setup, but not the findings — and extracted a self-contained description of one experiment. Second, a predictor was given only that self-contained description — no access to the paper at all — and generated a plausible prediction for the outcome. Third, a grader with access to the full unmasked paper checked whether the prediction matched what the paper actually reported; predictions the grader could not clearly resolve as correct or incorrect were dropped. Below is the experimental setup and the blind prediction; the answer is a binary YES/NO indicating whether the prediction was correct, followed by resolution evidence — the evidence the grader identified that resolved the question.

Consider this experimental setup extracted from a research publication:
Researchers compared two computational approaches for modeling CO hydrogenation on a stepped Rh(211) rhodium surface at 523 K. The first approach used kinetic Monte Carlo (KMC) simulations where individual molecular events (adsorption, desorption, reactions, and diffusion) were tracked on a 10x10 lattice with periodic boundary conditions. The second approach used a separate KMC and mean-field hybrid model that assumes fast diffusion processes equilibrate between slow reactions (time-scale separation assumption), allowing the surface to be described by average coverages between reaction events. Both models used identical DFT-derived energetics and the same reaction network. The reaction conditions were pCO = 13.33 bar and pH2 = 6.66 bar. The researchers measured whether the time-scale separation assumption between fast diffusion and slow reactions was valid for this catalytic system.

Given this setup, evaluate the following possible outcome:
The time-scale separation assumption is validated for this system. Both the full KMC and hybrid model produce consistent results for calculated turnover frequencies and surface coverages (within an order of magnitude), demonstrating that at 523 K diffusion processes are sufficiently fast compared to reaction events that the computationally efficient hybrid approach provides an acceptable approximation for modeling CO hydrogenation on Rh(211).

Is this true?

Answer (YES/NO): NO